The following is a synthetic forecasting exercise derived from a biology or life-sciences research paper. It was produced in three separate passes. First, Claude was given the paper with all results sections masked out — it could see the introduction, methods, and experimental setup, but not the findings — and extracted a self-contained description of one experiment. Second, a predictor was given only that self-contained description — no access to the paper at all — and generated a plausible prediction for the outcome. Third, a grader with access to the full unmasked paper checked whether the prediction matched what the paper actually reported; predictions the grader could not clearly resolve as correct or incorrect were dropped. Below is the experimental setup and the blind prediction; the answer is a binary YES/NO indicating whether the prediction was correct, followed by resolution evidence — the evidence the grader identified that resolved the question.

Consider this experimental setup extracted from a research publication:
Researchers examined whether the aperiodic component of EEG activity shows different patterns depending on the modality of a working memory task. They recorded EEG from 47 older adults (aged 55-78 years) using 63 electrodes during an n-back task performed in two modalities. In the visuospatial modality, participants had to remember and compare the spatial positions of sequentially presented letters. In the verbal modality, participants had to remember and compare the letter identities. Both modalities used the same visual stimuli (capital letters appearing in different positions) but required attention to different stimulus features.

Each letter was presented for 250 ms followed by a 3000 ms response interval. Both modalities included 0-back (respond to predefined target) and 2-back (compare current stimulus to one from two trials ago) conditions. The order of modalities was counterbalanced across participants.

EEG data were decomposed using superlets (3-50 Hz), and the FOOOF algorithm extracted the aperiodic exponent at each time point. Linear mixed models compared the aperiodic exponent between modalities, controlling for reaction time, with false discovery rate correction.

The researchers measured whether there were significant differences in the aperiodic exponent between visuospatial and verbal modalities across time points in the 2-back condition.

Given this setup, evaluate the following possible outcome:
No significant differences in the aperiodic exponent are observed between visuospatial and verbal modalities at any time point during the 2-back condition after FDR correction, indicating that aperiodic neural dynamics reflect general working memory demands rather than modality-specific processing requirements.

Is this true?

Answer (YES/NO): YES